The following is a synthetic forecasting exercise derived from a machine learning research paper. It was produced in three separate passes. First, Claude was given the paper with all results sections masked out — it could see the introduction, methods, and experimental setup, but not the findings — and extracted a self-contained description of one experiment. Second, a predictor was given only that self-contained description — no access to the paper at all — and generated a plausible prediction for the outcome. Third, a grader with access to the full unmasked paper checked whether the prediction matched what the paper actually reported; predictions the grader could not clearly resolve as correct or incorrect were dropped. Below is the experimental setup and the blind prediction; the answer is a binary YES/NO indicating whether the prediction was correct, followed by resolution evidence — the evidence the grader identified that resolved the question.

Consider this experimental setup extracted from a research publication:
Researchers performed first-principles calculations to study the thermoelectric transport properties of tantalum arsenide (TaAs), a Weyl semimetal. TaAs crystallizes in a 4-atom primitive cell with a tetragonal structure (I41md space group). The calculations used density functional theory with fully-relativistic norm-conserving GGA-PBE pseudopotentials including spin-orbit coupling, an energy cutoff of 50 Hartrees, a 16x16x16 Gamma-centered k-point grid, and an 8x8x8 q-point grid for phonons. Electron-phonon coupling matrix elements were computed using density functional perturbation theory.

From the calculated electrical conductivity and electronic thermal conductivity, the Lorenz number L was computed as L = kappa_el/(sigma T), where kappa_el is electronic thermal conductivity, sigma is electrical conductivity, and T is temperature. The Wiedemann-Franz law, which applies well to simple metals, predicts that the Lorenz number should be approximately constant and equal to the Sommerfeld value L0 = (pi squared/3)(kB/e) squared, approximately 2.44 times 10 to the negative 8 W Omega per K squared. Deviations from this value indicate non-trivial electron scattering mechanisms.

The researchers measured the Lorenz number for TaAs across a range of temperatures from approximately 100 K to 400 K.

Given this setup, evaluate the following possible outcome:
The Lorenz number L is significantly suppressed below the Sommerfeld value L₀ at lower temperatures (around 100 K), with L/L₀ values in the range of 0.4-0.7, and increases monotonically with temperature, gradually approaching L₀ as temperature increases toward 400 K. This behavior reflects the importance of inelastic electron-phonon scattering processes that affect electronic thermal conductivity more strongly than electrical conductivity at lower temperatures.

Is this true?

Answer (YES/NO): NO